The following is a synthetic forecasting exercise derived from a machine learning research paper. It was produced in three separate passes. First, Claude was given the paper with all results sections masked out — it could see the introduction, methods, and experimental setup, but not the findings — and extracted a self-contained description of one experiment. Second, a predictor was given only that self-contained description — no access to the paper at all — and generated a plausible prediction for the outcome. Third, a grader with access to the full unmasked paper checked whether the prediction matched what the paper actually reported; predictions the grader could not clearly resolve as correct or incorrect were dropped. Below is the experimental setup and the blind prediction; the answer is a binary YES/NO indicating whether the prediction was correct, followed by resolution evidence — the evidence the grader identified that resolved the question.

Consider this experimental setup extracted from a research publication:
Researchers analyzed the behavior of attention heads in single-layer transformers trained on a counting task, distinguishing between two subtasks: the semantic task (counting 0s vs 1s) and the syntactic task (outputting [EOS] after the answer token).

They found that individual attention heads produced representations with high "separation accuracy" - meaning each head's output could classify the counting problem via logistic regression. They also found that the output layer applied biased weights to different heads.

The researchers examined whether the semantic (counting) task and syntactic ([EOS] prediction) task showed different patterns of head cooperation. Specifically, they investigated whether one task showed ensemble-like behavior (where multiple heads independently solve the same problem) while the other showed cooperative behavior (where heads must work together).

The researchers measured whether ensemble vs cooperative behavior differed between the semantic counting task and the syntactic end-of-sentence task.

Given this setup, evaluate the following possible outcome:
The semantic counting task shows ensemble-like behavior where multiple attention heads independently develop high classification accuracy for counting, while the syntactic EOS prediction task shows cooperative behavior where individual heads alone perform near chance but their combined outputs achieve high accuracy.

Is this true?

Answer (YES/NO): NO